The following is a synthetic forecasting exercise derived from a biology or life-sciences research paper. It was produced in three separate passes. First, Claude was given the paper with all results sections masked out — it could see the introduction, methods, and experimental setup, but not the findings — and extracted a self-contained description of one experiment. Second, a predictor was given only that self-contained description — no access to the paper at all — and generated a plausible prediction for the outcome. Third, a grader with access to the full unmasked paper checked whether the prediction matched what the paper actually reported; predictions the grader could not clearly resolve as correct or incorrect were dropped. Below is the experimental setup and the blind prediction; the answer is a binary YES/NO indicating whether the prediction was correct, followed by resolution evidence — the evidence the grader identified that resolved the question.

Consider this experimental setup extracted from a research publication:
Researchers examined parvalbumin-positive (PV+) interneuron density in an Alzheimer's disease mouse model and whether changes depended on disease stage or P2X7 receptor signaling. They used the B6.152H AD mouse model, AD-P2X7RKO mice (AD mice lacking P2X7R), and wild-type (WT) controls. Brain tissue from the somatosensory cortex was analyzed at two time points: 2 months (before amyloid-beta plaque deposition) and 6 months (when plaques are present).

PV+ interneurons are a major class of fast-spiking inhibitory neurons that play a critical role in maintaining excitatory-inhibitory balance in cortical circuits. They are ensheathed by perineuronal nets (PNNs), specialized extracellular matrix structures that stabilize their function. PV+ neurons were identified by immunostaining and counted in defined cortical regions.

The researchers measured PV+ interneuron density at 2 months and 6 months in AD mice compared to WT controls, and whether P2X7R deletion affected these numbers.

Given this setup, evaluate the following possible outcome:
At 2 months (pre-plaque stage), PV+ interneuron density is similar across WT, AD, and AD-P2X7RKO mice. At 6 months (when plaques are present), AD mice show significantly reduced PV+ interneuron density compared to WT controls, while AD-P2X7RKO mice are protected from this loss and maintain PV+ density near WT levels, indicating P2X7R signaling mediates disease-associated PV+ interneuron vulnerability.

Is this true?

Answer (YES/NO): NO